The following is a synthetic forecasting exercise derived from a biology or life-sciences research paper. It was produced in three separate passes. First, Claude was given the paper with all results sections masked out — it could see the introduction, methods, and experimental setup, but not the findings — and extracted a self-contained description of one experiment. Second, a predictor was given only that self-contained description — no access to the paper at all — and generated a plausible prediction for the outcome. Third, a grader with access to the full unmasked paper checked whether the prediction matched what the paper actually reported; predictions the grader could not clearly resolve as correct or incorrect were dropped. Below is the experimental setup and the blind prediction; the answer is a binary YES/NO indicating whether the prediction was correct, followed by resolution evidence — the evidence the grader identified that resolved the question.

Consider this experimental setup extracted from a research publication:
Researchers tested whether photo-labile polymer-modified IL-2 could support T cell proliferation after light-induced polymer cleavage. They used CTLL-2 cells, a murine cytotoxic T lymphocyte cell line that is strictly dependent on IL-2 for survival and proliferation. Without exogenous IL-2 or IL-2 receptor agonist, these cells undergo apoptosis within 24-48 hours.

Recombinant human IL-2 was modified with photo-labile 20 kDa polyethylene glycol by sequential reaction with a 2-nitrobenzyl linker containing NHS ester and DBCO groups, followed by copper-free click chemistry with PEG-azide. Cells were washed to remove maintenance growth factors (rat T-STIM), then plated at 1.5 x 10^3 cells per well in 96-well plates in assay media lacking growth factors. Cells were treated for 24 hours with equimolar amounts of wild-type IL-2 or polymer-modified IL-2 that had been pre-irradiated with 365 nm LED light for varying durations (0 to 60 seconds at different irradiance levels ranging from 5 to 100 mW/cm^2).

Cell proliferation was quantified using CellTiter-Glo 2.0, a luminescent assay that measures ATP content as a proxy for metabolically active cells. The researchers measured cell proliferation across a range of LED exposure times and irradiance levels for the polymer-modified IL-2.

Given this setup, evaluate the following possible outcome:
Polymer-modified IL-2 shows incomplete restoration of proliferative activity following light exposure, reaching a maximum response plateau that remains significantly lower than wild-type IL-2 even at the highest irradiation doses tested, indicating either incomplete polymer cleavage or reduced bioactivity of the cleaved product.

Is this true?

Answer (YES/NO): NO